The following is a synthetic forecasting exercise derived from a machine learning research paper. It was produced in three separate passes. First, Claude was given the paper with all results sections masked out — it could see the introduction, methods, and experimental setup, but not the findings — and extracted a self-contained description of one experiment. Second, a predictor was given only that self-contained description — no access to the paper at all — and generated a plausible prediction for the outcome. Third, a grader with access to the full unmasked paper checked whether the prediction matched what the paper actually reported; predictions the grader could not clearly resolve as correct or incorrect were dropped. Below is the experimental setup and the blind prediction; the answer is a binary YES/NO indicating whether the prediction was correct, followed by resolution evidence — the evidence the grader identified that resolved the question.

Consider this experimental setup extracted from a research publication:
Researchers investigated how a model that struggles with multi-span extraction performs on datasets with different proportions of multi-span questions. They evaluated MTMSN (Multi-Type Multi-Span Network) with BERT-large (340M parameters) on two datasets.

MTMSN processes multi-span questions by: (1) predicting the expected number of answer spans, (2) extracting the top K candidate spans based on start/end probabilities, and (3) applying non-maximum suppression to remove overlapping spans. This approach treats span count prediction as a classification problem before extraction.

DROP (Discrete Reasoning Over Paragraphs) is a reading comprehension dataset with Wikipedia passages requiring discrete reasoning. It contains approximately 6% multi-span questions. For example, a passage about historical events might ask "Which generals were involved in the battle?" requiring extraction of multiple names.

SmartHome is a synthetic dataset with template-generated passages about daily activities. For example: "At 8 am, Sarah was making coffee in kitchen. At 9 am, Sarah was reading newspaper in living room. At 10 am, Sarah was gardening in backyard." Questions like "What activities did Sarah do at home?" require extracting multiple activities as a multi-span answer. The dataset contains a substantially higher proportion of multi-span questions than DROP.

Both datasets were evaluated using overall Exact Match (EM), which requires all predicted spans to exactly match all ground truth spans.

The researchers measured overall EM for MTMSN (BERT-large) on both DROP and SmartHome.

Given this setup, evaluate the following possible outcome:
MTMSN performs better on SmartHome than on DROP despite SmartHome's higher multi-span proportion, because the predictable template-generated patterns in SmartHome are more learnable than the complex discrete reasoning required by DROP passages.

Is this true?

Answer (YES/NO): NO